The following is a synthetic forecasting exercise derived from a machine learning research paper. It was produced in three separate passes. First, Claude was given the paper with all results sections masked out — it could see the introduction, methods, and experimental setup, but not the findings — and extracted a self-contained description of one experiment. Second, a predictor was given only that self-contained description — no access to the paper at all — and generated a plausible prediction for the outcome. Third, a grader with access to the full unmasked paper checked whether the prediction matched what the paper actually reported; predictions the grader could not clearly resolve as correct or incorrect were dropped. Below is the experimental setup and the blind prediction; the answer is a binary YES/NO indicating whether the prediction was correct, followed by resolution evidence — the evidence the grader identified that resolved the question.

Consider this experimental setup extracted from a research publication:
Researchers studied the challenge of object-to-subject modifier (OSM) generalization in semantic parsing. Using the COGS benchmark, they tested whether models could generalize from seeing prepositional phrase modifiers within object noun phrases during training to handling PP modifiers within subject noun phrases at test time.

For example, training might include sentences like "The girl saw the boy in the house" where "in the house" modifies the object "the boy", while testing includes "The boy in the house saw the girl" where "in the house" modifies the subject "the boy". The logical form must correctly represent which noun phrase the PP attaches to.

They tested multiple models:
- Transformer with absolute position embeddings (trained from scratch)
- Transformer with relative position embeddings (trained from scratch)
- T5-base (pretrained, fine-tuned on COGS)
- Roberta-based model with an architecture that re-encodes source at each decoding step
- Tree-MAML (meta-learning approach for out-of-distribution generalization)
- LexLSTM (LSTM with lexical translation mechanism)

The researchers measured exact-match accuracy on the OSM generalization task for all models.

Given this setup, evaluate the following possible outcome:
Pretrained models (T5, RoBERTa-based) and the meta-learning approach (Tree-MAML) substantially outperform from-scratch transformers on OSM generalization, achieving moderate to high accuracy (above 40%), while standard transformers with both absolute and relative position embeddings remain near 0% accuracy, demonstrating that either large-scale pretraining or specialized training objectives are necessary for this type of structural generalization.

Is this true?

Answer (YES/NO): NO